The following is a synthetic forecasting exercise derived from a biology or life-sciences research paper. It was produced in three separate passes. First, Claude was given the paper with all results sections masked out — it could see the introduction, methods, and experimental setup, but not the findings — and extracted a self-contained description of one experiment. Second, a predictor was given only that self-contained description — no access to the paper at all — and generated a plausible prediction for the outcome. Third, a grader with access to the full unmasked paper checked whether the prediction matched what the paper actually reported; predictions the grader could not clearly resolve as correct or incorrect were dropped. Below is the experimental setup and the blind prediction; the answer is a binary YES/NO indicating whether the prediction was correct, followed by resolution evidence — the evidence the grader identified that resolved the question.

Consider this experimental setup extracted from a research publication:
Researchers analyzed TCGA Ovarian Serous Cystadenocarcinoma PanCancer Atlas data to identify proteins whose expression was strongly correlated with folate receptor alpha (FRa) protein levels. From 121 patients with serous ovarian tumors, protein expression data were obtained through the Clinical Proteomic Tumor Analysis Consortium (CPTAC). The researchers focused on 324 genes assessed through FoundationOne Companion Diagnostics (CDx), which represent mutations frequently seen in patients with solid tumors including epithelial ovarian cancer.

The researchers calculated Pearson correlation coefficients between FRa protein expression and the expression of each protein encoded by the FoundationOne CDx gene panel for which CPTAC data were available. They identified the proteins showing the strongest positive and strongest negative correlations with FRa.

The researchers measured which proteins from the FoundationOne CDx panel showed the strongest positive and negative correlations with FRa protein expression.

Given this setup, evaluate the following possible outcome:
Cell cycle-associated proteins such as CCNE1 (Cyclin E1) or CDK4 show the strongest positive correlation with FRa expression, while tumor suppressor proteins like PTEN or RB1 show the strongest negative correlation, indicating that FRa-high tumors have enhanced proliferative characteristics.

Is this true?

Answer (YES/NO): NO